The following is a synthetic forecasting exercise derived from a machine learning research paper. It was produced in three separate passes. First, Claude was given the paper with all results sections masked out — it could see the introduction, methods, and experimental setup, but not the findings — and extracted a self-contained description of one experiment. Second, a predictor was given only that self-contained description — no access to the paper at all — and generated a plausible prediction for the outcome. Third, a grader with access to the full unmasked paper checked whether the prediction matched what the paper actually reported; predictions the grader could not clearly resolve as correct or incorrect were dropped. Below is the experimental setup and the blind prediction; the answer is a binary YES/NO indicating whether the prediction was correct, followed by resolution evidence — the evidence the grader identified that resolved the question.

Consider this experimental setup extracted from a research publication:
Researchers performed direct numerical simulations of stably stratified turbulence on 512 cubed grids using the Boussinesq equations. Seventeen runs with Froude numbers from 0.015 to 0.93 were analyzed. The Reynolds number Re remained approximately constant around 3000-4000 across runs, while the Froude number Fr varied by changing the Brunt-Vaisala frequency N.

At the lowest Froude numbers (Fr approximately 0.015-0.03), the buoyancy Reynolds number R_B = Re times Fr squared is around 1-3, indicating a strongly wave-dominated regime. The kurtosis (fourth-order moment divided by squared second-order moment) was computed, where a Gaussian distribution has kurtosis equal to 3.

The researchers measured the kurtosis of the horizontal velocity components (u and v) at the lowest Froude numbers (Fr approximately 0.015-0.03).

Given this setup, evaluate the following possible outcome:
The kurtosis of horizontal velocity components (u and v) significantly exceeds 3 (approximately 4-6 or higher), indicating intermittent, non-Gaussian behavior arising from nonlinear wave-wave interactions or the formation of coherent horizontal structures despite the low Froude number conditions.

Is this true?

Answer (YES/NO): NO